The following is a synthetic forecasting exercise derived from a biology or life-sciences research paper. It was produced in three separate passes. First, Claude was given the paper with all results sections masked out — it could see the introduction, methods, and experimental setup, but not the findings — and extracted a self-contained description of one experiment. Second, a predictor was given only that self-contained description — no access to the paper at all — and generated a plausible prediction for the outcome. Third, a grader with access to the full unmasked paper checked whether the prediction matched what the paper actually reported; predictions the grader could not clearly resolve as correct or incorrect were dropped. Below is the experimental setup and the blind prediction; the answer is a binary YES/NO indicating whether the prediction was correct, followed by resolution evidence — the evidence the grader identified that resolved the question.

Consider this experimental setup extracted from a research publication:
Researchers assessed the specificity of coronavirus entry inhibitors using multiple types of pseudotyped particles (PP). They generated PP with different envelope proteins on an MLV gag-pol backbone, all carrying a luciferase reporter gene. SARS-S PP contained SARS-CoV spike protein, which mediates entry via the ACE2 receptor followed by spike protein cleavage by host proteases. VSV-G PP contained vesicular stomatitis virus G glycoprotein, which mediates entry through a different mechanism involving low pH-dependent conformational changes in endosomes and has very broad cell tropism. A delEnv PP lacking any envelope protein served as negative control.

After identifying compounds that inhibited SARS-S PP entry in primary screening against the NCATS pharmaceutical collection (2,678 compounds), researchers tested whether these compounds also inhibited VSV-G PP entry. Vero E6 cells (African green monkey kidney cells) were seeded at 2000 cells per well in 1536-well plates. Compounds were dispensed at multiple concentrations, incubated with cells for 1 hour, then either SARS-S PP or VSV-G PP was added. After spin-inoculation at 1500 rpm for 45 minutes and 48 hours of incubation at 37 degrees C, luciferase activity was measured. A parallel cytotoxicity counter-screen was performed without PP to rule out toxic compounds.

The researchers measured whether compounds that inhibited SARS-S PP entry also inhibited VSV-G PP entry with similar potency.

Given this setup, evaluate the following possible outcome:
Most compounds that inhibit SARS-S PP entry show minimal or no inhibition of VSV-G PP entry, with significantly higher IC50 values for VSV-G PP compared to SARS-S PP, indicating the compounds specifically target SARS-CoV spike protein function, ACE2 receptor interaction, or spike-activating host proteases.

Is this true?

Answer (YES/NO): NO